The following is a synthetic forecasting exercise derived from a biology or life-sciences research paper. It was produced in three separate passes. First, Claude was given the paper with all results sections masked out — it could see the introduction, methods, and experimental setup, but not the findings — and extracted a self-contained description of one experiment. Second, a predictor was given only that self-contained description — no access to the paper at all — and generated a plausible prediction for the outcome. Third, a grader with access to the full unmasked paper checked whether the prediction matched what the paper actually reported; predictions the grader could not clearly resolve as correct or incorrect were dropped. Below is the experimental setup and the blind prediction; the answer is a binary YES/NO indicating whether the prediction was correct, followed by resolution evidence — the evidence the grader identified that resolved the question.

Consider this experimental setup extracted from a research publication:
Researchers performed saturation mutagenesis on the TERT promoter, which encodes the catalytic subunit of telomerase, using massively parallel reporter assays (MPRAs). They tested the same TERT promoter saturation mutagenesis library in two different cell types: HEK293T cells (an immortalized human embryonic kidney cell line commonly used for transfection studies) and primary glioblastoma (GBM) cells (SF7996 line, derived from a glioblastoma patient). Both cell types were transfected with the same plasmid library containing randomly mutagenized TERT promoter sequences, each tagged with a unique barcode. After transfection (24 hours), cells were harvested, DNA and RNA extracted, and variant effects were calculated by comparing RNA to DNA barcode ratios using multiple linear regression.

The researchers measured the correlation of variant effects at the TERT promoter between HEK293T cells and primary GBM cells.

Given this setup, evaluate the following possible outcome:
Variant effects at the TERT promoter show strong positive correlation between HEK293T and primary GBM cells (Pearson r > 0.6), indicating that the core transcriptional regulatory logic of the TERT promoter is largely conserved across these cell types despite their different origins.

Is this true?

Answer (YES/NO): YES